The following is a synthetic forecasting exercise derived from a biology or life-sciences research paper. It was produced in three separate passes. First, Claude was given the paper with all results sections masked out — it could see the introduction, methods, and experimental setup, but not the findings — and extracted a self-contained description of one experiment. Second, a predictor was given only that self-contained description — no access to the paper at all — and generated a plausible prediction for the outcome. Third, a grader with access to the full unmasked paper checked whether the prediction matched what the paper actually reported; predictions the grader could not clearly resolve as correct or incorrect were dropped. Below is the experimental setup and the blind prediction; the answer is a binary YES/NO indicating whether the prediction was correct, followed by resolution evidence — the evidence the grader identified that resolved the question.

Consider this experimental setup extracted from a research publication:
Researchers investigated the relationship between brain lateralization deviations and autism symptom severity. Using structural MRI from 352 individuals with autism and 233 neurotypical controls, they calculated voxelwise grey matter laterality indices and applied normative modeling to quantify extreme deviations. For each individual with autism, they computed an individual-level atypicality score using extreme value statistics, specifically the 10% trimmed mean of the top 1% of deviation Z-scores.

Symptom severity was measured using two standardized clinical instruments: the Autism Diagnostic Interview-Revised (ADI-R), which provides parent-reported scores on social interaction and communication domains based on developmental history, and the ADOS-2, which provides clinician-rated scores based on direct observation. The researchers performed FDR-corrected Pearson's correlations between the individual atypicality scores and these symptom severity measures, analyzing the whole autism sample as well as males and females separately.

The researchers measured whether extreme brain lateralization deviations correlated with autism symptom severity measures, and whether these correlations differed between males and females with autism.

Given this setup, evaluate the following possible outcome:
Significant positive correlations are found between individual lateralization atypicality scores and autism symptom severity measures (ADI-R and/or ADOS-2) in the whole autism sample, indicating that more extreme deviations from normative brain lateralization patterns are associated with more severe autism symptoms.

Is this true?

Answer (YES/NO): YES